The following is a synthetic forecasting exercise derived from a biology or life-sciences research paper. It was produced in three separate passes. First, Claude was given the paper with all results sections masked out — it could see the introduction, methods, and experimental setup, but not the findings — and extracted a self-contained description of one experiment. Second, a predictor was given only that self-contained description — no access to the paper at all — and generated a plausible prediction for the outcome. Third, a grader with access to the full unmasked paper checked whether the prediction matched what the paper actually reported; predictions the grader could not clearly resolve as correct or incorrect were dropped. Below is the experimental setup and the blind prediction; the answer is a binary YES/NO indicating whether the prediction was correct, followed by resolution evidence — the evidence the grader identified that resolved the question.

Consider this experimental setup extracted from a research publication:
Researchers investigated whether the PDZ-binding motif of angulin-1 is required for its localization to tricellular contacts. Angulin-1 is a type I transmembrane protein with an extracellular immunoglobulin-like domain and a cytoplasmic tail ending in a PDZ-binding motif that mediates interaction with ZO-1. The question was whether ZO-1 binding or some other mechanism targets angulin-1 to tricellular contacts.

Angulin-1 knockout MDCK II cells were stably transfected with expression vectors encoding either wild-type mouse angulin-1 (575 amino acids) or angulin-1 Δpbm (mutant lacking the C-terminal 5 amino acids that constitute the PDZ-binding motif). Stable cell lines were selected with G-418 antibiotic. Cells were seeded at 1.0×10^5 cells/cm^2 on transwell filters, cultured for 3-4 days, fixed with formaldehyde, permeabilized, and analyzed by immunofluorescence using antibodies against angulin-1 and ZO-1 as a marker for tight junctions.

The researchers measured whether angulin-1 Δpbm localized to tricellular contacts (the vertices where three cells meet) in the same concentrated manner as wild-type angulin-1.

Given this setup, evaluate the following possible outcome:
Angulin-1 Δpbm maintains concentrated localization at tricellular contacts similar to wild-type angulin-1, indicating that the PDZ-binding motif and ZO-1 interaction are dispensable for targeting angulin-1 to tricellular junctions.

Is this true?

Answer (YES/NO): YES